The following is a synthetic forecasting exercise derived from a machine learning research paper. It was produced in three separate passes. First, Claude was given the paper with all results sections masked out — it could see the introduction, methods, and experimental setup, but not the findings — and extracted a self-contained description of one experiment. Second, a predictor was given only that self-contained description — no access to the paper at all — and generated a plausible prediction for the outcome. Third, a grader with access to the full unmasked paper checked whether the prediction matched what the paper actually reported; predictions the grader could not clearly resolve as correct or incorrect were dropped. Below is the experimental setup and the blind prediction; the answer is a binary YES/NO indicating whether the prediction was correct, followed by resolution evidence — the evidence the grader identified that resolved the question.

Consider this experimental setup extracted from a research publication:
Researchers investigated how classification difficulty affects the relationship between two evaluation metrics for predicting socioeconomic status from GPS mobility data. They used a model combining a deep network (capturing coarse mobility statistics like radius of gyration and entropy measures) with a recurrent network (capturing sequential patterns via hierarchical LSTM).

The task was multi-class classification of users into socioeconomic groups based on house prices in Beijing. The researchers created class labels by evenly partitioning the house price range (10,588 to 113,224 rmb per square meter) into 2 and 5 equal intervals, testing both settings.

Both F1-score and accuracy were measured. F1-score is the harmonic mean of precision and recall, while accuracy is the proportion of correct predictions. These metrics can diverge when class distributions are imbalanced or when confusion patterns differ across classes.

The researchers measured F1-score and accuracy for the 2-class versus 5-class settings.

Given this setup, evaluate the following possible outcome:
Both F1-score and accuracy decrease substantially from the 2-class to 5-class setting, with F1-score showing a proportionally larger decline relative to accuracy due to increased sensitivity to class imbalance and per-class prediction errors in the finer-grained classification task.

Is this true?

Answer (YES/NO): YES